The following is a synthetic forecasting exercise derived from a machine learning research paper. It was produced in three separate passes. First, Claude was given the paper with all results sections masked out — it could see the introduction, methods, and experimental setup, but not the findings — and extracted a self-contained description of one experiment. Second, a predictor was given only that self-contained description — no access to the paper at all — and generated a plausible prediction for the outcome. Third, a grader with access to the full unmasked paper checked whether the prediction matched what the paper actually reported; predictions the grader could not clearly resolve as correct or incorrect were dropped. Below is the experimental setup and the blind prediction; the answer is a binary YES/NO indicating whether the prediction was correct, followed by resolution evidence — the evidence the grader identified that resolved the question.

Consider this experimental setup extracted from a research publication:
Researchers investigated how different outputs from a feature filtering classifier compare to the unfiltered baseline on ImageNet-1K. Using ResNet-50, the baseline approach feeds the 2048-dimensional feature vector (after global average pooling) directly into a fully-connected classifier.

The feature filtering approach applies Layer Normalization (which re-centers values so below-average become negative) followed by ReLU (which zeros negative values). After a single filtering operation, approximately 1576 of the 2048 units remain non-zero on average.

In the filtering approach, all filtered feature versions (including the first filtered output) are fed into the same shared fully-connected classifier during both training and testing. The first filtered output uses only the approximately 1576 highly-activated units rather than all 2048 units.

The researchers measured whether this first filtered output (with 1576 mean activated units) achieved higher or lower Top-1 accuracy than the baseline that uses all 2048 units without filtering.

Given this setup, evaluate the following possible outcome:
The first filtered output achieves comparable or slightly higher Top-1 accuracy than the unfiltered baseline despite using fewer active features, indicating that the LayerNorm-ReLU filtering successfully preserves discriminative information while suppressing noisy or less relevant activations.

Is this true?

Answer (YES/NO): NO